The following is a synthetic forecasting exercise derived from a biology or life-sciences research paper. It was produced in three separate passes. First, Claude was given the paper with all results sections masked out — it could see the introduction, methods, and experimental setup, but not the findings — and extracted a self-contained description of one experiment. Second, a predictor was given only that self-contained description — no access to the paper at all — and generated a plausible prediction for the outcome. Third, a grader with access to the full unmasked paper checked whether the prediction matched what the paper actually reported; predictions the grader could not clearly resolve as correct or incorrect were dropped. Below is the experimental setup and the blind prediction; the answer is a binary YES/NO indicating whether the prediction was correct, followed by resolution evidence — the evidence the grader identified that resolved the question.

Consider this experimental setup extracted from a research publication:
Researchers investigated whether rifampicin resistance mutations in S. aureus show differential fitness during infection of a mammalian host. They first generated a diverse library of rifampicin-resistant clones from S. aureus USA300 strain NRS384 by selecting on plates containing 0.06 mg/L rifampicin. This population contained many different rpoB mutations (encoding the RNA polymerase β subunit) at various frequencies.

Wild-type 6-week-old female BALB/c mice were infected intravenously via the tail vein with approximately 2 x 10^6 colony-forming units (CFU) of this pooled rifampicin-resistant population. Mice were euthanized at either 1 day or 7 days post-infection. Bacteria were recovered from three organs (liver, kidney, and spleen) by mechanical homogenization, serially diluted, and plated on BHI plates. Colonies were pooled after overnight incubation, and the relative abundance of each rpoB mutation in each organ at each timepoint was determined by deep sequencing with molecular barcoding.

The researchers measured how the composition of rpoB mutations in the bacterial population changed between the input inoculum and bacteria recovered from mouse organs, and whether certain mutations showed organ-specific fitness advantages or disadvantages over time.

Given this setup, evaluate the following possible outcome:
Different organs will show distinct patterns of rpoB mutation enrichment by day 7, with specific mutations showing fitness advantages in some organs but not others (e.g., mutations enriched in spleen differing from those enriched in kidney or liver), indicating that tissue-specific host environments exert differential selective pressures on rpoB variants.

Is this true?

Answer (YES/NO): NO